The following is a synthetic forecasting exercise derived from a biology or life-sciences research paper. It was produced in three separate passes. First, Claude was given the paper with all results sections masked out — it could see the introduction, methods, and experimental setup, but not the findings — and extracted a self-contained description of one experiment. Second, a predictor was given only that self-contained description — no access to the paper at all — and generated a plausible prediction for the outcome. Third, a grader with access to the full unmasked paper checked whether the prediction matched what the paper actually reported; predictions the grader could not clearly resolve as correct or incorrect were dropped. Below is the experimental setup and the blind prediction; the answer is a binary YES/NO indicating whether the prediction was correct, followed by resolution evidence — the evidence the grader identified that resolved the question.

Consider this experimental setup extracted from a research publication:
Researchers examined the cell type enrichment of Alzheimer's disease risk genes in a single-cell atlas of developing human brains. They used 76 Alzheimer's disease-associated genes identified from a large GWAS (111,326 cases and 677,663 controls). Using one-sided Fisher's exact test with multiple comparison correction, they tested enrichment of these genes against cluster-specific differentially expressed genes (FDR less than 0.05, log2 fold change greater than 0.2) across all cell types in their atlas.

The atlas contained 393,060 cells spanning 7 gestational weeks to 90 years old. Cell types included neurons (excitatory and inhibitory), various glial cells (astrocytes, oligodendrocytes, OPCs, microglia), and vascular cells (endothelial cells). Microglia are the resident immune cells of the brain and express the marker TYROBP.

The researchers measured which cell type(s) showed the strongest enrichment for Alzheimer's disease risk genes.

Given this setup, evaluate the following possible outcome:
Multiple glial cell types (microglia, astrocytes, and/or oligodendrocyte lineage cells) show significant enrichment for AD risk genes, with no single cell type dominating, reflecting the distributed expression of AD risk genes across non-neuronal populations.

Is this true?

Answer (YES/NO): NO